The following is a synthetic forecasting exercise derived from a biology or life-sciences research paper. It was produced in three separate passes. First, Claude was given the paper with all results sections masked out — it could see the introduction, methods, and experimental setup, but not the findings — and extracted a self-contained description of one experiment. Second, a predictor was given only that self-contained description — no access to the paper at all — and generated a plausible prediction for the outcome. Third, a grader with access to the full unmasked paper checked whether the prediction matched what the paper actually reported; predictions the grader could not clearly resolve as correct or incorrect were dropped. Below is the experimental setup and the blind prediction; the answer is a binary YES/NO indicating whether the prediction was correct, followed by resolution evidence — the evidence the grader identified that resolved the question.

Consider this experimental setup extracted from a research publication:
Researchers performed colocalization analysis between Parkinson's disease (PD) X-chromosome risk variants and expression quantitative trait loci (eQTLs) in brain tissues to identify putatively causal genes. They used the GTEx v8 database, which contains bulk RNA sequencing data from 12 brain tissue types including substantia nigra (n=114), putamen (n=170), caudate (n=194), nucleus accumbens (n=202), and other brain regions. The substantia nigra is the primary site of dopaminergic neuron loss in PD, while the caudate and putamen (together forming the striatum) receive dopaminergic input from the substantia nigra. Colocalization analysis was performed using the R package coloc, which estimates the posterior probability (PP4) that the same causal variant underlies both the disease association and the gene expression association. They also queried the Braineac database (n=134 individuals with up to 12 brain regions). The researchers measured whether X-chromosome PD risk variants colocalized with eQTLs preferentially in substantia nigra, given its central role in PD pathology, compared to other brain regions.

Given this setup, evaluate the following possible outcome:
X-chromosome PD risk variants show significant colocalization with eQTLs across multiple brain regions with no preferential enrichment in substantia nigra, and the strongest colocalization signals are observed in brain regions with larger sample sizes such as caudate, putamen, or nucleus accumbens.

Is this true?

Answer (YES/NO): NO